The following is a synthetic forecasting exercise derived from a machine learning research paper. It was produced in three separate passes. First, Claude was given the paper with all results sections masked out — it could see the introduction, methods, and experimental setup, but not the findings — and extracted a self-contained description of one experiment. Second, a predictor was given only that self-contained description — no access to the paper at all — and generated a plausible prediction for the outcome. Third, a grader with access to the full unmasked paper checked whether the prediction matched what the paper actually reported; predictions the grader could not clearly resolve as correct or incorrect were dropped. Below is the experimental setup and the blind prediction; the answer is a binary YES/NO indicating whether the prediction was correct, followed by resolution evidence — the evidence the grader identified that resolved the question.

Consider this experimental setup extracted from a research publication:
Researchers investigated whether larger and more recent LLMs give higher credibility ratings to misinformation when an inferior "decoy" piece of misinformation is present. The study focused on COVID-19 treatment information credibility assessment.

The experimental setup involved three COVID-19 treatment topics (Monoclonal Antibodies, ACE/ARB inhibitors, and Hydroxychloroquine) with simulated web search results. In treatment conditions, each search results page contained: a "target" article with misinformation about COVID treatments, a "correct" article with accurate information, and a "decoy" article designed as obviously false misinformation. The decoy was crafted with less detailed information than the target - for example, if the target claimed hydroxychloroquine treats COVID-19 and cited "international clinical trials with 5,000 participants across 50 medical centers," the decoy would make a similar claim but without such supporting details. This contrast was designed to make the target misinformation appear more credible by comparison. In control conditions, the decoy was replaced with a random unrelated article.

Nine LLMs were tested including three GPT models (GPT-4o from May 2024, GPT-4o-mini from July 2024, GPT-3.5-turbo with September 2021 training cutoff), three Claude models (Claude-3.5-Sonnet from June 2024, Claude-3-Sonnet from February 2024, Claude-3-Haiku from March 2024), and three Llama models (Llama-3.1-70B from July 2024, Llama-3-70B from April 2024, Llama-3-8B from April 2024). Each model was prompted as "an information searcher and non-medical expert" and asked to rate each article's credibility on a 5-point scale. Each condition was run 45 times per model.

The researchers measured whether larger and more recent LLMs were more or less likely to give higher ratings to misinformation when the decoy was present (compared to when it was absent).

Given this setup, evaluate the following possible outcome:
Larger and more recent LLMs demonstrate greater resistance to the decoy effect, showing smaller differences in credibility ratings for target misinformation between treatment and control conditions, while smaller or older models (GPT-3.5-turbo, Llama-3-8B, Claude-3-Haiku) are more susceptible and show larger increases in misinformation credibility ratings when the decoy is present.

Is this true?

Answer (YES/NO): NO